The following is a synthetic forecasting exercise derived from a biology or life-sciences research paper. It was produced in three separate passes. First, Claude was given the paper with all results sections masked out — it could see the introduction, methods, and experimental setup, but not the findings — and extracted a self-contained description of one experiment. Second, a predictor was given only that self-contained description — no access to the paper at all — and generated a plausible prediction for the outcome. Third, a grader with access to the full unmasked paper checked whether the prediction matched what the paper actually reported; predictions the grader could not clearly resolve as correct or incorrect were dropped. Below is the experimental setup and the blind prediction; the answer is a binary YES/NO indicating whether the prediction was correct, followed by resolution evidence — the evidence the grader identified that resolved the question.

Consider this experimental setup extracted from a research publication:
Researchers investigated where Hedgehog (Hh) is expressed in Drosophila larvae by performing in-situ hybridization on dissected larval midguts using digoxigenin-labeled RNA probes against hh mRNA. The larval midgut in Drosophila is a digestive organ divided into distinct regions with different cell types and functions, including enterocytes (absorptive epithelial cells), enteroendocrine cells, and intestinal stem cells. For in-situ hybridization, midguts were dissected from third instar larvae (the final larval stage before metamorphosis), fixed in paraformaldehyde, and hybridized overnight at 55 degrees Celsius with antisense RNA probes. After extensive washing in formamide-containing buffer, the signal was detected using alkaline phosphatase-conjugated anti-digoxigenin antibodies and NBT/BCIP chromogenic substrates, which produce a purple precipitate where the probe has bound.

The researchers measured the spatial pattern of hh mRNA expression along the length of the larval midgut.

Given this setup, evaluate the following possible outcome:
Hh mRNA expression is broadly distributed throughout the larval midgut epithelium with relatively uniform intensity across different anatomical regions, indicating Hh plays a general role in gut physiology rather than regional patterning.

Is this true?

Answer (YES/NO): NO